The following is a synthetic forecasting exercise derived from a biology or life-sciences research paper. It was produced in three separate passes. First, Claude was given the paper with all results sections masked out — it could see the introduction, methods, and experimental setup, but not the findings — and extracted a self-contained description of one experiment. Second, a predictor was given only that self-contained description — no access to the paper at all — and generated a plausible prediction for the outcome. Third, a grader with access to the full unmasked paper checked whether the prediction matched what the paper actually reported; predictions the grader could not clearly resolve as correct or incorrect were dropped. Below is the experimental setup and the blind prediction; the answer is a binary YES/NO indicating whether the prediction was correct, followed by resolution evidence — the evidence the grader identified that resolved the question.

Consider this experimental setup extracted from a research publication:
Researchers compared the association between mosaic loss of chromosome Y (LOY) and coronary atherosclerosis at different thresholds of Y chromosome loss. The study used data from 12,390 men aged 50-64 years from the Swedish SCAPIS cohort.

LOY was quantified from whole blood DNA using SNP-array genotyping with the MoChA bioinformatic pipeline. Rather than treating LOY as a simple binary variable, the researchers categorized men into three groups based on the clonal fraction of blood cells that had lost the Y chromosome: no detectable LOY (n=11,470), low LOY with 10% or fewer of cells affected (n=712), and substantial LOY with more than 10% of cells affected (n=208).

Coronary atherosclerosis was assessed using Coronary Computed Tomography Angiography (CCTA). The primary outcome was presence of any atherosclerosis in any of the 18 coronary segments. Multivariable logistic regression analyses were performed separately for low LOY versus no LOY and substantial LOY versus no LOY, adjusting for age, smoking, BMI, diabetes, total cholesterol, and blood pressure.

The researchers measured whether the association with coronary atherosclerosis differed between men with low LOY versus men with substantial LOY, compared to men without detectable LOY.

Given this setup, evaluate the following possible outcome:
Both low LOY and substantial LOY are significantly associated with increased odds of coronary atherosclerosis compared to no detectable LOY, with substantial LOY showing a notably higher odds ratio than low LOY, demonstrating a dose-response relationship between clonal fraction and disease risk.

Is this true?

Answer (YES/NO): NO